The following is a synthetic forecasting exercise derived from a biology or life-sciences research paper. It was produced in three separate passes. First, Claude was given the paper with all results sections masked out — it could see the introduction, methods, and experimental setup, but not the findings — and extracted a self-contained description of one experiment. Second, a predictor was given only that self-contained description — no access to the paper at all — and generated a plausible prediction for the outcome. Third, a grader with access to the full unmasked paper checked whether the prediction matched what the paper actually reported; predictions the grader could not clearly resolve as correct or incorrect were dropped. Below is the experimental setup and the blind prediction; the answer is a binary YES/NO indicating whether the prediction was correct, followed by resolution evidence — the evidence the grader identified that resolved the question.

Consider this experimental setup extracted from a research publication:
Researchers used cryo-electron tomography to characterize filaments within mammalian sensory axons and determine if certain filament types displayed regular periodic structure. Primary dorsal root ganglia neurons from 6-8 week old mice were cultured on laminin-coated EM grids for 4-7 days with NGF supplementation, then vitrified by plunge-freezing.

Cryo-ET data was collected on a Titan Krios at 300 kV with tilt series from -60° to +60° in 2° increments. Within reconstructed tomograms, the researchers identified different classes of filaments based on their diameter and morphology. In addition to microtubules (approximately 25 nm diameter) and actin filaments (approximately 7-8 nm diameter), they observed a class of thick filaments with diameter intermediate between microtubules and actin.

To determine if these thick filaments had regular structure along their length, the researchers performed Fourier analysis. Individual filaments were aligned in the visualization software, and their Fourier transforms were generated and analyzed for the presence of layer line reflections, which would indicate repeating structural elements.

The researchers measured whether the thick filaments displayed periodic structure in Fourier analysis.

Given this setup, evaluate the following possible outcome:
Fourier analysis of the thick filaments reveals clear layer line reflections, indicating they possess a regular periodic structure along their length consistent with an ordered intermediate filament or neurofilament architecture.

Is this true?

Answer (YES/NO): NO